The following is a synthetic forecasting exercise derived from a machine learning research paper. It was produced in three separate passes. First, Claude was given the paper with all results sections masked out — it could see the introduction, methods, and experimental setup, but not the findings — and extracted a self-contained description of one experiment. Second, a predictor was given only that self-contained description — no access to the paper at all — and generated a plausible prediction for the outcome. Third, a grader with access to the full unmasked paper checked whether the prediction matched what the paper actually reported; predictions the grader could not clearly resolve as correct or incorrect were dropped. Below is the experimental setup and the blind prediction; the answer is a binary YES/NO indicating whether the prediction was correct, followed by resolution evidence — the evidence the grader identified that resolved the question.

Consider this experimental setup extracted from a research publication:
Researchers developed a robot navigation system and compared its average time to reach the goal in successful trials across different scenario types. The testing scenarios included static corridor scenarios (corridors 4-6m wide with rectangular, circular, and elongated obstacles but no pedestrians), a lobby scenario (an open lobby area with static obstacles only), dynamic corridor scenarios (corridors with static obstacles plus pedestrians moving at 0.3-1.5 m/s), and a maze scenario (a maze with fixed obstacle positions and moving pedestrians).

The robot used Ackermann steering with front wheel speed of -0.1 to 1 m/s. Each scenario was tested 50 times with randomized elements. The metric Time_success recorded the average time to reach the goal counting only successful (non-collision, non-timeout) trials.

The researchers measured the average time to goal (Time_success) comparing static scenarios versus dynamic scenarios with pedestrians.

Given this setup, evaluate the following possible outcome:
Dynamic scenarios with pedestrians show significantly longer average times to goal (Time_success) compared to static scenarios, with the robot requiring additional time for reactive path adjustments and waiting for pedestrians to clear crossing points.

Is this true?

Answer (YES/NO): NO